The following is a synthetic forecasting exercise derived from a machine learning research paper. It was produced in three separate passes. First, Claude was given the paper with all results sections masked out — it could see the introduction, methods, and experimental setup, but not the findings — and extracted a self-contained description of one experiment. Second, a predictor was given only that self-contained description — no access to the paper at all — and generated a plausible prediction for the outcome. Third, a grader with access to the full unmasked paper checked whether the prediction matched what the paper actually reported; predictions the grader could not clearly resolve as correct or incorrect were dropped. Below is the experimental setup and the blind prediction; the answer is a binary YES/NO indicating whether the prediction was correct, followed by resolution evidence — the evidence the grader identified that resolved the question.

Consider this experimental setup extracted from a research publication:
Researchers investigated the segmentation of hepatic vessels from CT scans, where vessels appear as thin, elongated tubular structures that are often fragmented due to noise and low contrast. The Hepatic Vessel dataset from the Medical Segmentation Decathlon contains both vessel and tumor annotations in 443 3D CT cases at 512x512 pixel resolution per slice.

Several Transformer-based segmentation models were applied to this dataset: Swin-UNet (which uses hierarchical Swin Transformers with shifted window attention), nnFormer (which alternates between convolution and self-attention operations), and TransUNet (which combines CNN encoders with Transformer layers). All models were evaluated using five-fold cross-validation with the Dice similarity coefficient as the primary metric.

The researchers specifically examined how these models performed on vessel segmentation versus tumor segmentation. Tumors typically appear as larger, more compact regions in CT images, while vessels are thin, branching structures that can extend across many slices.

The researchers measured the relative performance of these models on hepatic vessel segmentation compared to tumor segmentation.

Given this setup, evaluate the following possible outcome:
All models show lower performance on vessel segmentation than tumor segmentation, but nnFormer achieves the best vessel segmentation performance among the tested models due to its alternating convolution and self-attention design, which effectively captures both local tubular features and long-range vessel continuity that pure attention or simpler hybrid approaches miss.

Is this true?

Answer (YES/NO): NO